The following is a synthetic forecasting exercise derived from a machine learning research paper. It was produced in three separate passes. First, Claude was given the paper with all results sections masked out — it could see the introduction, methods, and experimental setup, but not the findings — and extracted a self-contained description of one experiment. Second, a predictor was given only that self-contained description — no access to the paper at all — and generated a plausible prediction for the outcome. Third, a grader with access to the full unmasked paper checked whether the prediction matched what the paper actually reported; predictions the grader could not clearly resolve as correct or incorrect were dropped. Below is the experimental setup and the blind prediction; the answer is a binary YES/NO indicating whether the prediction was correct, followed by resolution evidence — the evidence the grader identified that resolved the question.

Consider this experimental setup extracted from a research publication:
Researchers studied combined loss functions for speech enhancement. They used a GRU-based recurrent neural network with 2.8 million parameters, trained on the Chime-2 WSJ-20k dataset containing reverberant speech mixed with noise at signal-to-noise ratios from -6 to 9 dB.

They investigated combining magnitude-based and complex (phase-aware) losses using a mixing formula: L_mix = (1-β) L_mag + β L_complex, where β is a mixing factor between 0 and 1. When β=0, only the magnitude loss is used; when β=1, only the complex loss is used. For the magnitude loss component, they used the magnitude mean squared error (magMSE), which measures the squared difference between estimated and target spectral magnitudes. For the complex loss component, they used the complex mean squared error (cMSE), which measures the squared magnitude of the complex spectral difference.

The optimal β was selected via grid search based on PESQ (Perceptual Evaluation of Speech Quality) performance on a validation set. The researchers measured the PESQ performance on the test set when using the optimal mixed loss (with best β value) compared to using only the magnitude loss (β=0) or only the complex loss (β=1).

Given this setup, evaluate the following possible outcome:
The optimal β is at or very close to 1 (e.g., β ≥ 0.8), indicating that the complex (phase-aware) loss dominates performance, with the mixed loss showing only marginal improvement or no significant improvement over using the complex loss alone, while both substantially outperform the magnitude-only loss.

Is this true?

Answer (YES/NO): NO